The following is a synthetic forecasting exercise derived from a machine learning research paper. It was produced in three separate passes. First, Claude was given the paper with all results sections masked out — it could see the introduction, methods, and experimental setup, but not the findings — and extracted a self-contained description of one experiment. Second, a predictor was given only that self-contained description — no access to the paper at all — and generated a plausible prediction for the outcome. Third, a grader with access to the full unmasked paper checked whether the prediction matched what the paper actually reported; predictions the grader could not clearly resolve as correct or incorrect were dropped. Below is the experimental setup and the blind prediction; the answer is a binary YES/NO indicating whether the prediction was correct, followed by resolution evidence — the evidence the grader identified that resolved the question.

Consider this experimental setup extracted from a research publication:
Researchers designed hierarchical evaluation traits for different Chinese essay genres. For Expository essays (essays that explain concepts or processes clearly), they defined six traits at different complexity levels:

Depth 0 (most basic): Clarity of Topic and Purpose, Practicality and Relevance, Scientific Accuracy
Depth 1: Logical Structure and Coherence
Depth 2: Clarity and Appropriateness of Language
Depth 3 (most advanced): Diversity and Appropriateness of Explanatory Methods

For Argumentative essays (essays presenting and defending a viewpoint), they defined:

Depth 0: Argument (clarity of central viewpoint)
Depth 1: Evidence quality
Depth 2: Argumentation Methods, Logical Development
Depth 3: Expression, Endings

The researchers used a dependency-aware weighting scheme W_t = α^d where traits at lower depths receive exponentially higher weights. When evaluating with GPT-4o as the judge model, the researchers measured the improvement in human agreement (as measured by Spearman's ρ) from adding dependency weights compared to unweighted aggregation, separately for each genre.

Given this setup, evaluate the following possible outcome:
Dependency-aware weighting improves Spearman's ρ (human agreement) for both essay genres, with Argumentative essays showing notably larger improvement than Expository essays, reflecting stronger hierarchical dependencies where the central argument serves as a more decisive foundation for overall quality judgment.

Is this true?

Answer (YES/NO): NO